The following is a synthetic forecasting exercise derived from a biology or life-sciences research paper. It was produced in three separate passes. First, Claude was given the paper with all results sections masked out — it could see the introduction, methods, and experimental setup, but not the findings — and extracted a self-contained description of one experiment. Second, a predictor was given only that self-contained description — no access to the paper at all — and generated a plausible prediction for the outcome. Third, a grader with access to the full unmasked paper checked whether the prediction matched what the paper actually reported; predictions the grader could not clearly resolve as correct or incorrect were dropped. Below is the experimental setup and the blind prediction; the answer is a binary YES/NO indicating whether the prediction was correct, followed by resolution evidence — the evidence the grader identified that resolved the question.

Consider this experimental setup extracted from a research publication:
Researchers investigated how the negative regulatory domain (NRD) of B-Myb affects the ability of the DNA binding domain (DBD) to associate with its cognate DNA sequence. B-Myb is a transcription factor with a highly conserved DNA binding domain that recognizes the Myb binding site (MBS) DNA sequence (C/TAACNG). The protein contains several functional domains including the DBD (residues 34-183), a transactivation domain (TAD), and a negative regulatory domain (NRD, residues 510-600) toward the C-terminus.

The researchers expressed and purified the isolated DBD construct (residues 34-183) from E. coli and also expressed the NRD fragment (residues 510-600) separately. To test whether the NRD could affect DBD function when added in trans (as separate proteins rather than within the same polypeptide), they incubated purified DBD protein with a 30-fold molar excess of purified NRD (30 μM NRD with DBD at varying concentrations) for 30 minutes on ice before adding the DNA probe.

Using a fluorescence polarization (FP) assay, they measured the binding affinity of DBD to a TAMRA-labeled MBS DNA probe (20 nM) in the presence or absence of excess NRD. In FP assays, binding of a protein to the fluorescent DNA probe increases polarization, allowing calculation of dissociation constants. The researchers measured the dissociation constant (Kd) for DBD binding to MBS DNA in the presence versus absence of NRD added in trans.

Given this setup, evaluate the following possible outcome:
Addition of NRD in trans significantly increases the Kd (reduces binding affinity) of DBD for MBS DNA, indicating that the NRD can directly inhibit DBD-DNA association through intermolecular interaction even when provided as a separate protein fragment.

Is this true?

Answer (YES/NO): YES